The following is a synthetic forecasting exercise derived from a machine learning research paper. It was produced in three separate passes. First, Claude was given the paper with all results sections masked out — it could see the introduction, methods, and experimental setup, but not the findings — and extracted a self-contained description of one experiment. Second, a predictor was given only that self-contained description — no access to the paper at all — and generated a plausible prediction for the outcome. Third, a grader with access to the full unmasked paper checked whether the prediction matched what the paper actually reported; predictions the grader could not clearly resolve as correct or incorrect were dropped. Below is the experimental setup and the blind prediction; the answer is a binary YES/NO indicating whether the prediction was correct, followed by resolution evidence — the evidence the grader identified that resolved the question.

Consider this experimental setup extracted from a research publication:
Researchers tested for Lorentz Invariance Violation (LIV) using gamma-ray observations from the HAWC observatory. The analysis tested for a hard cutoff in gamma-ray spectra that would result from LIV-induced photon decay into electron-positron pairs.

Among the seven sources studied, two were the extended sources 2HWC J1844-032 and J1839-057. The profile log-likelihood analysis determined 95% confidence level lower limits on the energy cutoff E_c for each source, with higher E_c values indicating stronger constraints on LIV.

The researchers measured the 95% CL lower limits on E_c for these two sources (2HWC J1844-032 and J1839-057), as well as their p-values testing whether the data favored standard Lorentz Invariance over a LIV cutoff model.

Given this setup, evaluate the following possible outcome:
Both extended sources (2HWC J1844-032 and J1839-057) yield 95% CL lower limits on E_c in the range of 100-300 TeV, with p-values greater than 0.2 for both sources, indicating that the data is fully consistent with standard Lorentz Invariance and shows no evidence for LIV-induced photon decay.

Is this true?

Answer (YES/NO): NO